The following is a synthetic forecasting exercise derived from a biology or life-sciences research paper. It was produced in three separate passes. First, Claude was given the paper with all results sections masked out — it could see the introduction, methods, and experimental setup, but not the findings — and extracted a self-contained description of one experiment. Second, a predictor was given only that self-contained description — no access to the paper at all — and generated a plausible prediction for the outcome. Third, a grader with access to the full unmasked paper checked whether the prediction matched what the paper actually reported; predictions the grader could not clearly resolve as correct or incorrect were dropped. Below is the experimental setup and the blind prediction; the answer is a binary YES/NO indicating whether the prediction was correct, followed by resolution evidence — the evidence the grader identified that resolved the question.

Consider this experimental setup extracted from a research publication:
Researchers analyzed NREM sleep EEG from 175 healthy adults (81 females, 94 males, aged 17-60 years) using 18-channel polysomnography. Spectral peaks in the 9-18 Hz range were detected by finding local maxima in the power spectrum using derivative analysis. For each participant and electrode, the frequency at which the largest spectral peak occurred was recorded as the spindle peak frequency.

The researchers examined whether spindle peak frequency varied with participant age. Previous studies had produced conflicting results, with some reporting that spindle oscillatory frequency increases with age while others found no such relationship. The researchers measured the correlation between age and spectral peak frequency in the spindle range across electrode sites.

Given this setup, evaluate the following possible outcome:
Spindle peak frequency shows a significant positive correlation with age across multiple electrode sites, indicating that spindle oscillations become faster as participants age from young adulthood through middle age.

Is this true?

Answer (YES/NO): NO